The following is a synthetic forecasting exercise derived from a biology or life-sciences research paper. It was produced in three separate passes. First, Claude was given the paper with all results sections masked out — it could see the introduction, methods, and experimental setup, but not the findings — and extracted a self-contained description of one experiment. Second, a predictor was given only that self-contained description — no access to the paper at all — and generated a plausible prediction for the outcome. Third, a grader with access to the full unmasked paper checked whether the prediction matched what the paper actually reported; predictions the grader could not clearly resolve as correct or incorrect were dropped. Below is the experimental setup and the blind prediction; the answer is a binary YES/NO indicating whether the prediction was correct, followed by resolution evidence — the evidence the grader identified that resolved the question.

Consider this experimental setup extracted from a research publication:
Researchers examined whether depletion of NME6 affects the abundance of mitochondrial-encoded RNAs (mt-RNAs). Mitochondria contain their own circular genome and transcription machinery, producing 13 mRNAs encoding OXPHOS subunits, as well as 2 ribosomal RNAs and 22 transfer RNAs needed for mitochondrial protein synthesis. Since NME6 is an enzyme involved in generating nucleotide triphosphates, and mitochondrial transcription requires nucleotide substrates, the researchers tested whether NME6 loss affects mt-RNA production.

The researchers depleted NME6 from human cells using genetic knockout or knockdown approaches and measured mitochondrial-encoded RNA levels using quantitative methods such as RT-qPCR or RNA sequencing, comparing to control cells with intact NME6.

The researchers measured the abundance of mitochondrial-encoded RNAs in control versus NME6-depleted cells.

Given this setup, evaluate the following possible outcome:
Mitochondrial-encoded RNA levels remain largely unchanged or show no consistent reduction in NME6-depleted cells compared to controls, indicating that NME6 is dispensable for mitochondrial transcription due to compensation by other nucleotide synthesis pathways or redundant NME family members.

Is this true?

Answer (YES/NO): NO